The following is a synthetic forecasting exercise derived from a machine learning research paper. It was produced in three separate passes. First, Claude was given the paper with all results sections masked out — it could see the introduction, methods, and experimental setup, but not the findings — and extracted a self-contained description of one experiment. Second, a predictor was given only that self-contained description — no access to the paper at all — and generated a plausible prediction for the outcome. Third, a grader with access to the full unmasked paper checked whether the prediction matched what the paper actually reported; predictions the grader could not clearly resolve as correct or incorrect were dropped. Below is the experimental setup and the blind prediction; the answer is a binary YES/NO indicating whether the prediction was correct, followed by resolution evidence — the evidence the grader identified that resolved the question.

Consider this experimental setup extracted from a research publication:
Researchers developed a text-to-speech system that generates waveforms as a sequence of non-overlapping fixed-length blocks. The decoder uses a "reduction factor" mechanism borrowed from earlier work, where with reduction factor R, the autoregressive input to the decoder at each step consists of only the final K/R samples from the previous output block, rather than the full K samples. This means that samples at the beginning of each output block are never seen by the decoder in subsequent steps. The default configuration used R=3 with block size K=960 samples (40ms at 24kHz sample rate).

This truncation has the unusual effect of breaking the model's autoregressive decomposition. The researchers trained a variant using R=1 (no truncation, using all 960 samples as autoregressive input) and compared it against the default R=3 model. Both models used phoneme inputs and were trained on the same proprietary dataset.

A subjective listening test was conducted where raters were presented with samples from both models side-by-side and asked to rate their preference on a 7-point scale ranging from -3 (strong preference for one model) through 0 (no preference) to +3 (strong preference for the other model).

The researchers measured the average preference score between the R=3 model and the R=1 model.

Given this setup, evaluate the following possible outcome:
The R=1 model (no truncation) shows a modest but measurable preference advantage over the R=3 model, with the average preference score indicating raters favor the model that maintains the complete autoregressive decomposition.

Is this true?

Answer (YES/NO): NO